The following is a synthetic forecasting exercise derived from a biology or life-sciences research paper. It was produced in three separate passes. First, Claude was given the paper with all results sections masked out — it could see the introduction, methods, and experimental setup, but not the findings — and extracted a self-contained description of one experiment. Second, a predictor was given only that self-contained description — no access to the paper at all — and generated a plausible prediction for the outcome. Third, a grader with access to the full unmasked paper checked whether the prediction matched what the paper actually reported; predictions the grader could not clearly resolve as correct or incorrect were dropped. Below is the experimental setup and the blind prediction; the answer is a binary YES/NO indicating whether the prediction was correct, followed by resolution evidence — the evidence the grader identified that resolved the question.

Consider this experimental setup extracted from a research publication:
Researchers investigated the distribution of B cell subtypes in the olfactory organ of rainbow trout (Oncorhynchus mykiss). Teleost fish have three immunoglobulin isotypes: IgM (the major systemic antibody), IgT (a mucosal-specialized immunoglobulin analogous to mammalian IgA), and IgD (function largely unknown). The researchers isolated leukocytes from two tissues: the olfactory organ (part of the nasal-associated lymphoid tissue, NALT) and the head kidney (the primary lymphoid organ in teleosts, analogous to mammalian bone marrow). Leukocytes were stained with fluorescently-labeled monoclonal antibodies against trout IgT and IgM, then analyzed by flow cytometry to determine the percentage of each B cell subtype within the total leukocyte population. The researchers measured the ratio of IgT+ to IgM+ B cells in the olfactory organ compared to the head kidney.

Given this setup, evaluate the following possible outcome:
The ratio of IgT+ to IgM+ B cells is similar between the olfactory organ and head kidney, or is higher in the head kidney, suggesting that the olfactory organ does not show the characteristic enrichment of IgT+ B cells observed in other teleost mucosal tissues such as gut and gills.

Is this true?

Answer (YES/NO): NO